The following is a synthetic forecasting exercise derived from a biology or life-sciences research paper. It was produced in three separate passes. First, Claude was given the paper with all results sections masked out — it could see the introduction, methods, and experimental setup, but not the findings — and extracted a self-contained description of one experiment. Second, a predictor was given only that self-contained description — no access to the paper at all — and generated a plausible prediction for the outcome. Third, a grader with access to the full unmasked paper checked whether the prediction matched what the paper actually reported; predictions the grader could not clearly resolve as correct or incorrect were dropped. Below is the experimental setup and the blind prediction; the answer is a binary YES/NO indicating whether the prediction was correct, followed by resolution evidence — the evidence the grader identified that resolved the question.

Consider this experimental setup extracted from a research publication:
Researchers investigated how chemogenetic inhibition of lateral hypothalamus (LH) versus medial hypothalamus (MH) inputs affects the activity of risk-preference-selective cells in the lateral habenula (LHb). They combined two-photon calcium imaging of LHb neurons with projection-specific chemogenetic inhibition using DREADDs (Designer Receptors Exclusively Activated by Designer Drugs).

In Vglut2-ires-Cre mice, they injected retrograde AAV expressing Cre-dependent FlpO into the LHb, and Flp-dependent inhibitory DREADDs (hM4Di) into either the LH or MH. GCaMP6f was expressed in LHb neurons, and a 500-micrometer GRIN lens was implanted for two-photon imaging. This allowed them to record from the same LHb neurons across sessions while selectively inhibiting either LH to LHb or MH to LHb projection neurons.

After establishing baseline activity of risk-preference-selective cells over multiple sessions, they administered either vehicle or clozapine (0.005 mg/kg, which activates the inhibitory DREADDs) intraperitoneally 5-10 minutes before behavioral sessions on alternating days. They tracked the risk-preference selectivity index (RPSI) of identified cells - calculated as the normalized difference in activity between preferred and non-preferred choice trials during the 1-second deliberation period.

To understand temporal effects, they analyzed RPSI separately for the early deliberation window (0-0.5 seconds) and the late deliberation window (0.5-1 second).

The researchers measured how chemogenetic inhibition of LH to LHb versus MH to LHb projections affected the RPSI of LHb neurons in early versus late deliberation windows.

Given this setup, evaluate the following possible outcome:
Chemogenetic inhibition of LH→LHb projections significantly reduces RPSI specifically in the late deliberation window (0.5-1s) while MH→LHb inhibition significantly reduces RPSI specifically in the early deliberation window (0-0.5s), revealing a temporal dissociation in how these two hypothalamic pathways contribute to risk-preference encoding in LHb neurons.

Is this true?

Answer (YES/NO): NO